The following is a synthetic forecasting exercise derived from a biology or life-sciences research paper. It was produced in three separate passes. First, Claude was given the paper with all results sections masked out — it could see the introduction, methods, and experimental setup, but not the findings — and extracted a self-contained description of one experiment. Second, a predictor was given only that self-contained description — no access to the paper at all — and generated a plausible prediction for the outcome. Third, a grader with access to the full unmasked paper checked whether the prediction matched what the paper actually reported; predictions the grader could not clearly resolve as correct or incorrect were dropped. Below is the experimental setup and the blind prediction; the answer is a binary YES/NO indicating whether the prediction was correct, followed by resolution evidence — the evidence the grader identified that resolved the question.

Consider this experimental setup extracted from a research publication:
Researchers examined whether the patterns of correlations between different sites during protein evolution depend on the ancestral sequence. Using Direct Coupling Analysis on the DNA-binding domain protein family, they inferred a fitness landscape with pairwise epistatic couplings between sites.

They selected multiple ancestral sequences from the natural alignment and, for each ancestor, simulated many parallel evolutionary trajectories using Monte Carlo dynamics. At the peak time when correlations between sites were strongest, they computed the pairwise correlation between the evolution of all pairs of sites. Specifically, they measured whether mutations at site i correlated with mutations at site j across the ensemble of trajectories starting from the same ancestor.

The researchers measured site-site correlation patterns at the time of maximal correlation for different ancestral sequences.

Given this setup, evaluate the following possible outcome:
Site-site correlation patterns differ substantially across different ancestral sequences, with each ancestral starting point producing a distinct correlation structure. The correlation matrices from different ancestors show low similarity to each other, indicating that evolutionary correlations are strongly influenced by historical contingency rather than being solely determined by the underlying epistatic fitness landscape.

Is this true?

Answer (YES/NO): YES